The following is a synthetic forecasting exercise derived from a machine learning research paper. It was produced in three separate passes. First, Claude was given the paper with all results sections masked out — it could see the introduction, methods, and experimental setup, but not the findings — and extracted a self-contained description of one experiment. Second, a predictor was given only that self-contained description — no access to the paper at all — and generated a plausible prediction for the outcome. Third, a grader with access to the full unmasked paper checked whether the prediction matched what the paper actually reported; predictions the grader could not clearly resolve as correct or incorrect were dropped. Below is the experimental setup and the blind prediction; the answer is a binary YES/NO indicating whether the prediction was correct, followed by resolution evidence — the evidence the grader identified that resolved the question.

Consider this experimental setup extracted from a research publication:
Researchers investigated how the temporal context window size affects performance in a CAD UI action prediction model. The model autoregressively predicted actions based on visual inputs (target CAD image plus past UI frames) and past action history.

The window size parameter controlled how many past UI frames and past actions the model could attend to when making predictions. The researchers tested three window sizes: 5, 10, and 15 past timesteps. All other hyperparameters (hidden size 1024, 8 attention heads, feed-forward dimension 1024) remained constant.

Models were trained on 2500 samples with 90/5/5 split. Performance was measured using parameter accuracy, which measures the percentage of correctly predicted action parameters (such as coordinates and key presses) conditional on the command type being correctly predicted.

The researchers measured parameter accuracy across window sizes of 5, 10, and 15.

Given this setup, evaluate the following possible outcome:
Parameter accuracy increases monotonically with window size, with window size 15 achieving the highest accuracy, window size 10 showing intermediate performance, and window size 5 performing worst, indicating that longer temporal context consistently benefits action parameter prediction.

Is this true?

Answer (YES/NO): NO